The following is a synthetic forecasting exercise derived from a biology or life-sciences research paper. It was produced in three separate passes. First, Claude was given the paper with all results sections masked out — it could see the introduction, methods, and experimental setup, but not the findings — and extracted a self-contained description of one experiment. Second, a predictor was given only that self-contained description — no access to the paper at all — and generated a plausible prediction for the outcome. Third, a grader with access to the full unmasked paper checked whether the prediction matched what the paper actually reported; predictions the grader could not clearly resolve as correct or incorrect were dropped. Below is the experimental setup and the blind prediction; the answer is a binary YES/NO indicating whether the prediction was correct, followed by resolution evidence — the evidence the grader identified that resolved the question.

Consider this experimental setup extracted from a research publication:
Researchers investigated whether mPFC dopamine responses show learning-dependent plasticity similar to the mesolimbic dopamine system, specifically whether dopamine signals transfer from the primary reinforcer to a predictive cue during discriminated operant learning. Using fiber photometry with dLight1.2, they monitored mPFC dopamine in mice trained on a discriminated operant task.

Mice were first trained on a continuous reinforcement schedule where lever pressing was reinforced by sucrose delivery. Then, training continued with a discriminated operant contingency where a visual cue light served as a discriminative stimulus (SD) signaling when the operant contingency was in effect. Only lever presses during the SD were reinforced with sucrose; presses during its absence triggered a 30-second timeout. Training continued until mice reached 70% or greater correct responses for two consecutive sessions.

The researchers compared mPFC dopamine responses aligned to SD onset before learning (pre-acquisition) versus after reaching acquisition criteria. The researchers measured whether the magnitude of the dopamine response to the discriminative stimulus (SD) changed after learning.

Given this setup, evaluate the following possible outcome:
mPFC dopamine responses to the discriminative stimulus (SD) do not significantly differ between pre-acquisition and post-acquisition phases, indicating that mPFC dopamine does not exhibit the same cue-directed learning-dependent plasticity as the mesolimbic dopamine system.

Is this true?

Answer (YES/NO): YES